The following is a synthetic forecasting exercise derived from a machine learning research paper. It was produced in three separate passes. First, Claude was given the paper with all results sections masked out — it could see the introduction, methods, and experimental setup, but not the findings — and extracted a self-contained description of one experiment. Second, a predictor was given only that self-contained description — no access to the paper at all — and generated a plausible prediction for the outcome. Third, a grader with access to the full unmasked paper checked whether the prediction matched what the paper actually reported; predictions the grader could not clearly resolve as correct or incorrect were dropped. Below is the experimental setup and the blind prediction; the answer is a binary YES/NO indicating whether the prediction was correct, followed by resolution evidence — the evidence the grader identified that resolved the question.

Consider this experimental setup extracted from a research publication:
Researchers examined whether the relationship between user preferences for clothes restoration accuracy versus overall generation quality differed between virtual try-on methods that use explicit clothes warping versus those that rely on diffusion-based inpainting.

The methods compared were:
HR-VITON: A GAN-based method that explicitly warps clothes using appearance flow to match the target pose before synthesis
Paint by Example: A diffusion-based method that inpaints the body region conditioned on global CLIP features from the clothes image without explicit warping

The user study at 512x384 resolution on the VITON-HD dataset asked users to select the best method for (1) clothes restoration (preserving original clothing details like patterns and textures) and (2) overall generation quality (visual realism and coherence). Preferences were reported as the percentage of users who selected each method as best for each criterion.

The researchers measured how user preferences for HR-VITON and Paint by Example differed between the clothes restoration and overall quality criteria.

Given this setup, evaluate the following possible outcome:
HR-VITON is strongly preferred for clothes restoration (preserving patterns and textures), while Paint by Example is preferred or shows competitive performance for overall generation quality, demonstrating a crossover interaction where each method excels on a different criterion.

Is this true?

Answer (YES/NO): YES